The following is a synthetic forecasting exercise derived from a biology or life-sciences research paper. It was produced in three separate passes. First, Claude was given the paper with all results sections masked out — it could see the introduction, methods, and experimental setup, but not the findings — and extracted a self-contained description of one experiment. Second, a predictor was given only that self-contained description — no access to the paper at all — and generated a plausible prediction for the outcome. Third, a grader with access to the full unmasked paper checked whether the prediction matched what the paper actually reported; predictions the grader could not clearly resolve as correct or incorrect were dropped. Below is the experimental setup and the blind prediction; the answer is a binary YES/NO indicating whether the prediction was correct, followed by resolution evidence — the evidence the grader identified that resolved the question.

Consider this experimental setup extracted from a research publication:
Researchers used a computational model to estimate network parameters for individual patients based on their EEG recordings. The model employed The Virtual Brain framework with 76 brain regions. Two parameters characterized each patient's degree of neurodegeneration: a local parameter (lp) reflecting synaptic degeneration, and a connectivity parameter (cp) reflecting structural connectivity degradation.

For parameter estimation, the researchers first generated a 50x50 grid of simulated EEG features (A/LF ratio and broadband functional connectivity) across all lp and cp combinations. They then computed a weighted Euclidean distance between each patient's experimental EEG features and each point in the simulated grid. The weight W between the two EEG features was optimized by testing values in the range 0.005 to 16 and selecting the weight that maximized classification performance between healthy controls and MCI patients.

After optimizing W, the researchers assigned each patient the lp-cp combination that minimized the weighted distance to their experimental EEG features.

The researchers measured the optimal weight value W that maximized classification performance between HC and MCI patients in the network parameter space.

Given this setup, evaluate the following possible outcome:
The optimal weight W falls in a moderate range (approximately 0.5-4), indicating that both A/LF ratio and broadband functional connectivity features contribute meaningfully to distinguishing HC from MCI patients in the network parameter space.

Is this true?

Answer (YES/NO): NO